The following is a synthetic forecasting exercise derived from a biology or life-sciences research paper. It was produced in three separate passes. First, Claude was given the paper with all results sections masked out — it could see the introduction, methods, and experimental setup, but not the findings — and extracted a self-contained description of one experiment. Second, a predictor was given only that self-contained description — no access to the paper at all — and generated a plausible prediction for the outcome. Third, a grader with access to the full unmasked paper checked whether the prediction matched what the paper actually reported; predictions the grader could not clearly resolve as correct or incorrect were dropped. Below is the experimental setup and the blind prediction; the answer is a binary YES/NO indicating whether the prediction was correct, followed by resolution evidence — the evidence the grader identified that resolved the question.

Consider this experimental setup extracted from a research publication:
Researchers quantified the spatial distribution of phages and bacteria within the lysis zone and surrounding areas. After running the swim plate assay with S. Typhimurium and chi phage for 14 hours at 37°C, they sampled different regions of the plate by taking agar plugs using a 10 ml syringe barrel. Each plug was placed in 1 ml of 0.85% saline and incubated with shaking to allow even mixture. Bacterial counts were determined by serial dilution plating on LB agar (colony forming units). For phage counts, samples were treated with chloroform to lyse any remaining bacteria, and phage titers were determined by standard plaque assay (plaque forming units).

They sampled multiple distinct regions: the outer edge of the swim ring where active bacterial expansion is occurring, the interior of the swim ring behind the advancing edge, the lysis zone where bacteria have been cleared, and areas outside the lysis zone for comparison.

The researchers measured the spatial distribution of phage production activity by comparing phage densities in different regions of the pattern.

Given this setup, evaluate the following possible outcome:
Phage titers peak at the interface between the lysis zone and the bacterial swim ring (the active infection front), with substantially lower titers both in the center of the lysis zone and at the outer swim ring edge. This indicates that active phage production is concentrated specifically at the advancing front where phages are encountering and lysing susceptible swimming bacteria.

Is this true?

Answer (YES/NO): NO